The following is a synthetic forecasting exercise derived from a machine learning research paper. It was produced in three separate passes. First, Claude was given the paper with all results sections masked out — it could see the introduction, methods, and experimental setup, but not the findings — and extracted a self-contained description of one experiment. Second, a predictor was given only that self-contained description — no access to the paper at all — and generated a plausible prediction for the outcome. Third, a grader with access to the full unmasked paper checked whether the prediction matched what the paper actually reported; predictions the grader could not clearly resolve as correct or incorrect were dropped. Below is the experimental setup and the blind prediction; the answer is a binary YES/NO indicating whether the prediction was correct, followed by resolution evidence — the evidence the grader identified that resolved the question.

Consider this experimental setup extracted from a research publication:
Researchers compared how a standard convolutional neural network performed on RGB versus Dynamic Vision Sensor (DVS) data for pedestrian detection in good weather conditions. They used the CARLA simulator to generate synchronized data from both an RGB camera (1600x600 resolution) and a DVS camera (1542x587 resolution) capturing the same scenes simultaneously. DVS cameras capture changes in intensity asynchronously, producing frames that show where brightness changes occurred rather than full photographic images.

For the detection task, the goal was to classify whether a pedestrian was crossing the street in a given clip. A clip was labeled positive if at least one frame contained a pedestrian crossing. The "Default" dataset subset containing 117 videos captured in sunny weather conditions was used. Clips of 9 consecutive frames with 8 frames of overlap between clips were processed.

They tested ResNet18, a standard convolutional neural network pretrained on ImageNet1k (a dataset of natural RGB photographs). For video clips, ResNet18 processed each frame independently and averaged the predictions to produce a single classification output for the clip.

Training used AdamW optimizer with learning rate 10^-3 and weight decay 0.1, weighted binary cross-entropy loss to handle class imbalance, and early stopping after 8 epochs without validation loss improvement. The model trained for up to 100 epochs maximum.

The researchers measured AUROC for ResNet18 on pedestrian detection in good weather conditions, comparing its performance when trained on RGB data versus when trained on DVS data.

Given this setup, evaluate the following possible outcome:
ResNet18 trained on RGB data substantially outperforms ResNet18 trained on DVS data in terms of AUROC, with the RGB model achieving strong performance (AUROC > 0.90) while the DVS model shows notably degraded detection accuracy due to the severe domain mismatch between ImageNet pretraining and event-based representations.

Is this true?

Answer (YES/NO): NO